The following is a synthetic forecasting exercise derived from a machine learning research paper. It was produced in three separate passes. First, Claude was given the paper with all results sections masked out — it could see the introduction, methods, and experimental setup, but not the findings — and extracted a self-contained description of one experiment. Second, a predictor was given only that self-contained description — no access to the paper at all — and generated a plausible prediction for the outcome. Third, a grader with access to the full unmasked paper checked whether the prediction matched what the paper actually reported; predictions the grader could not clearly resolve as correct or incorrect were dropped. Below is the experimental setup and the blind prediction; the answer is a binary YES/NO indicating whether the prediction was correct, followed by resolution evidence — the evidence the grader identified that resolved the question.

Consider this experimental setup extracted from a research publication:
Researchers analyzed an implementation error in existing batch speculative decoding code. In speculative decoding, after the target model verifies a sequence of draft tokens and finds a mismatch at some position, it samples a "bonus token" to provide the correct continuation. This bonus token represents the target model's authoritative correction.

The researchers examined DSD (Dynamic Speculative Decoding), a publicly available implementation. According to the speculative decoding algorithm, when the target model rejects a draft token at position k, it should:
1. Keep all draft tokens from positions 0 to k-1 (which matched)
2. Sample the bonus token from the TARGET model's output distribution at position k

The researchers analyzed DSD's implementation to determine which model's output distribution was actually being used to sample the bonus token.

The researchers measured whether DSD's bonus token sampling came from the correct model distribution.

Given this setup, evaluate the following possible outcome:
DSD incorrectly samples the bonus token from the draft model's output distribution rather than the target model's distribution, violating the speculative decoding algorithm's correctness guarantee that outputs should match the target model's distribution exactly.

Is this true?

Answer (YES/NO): YES